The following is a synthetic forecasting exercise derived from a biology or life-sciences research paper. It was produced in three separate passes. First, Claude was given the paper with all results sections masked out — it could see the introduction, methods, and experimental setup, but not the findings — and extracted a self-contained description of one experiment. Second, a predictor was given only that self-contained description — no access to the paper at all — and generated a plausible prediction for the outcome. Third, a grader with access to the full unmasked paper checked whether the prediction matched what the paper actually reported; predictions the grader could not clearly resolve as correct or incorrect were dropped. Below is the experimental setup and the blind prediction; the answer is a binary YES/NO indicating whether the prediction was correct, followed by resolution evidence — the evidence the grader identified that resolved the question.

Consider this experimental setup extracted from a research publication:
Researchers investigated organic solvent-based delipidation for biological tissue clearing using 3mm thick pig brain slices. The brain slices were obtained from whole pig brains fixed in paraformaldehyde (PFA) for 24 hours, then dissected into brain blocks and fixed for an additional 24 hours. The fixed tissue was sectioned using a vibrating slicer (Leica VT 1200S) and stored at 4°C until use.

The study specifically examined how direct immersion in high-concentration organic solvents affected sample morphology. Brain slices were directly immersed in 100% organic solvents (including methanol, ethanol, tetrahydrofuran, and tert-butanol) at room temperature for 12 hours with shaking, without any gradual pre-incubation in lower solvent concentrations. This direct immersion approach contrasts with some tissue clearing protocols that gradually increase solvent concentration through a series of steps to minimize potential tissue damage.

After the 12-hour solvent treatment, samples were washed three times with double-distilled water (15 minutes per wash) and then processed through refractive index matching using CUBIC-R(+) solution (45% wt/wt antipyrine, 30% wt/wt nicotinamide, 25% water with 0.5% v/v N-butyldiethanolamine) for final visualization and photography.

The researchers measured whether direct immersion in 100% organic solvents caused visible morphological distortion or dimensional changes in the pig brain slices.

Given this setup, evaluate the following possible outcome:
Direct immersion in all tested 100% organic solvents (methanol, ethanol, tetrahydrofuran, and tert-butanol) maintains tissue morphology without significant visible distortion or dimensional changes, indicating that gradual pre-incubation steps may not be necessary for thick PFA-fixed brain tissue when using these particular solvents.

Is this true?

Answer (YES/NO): NO